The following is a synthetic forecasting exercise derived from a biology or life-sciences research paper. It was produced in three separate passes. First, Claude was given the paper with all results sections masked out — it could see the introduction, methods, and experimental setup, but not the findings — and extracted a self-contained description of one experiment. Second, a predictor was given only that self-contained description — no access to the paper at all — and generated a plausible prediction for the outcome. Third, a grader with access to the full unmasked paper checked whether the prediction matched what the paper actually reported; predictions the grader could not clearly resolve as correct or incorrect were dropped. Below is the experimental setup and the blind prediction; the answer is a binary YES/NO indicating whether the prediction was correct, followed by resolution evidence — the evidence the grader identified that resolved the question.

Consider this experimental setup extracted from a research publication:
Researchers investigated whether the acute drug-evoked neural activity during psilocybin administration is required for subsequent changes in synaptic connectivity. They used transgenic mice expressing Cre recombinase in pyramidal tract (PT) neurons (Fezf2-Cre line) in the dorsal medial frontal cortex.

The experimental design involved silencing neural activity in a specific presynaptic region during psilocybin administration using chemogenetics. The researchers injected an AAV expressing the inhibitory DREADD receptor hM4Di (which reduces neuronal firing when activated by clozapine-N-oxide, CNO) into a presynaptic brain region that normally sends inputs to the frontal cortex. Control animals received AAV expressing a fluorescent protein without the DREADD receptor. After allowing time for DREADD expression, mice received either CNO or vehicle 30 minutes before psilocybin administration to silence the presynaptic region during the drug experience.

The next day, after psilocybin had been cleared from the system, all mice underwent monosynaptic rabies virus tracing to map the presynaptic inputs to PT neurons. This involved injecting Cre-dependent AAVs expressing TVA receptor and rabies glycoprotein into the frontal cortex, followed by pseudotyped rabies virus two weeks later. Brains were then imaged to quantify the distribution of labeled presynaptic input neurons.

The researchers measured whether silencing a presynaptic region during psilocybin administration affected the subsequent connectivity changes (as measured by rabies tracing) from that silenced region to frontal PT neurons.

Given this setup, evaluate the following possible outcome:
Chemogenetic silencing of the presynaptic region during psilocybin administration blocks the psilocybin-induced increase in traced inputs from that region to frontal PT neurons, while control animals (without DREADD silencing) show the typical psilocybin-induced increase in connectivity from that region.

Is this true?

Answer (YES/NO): YES